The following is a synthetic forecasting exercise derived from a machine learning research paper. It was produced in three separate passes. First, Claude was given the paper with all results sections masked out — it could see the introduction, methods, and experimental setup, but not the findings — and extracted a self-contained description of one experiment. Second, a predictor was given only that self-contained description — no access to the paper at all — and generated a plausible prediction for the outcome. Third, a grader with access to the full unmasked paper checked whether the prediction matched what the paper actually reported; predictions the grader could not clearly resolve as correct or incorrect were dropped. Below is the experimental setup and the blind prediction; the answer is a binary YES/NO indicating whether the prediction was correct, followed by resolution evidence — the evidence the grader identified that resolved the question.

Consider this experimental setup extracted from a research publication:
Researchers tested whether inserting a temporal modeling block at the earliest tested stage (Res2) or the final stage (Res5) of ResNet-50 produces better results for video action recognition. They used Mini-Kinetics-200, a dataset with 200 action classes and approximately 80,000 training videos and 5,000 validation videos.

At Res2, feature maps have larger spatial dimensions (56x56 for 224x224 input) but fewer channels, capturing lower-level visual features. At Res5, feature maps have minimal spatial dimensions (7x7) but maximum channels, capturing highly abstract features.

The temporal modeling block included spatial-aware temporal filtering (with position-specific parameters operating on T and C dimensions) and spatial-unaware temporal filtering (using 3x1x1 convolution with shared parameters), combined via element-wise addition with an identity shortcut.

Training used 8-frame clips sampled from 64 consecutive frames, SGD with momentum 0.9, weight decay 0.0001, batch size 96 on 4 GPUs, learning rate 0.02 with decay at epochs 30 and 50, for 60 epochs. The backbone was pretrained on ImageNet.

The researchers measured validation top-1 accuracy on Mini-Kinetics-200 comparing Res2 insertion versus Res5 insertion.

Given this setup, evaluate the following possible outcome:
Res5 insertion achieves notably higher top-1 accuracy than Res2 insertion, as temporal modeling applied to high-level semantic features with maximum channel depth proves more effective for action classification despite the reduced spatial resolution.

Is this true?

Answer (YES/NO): NO